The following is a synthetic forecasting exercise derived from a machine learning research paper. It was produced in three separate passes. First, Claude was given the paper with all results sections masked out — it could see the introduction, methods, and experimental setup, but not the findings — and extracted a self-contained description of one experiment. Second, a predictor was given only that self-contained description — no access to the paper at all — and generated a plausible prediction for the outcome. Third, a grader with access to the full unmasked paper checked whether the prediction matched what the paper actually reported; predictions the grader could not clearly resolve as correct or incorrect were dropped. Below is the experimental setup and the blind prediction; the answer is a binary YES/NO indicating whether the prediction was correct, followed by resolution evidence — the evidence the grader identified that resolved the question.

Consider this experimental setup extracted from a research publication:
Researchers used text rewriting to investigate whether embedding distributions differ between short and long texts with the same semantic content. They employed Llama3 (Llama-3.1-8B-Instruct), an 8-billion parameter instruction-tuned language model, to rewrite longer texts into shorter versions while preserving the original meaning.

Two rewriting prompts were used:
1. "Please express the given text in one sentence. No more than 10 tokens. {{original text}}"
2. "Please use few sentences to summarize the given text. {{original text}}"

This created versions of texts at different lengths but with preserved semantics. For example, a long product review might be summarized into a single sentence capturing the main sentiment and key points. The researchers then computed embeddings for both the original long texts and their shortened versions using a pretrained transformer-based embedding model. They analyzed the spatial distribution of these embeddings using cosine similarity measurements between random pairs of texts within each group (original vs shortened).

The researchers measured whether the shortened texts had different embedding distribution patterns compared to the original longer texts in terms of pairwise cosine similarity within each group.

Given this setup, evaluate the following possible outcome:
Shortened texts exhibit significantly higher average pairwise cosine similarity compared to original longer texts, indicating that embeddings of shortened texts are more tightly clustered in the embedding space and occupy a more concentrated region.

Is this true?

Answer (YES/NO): NO